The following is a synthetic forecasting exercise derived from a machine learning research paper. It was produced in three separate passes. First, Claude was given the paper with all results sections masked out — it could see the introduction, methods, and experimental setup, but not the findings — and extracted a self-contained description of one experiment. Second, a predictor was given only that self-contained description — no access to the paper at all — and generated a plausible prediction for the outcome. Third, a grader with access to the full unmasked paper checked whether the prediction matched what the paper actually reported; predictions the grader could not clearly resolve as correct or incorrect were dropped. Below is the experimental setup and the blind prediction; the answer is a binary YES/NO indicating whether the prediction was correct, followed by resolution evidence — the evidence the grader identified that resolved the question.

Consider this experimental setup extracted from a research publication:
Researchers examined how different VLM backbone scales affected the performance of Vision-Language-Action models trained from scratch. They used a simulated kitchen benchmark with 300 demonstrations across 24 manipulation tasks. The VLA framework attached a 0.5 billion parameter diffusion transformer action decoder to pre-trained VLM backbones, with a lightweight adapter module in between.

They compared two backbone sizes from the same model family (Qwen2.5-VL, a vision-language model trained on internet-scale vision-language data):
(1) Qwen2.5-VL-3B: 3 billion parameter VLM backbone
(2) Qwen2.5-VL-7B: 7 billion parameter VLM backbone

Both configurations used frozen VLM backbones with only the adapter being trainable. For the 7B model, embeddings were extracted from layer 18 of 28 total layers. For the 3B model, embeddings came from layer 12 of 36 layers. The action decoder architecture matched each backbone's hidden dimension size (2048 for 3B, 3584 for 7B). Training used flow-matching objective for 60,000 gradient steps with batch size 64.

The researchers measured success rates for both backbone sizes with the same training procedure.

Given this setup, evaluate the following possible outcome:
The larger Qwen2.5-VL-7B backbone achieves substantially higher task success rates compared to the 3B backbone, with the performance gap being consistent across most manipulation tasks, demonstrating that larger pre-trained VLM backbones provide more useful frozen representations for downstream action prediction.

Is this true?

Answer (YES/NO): NO